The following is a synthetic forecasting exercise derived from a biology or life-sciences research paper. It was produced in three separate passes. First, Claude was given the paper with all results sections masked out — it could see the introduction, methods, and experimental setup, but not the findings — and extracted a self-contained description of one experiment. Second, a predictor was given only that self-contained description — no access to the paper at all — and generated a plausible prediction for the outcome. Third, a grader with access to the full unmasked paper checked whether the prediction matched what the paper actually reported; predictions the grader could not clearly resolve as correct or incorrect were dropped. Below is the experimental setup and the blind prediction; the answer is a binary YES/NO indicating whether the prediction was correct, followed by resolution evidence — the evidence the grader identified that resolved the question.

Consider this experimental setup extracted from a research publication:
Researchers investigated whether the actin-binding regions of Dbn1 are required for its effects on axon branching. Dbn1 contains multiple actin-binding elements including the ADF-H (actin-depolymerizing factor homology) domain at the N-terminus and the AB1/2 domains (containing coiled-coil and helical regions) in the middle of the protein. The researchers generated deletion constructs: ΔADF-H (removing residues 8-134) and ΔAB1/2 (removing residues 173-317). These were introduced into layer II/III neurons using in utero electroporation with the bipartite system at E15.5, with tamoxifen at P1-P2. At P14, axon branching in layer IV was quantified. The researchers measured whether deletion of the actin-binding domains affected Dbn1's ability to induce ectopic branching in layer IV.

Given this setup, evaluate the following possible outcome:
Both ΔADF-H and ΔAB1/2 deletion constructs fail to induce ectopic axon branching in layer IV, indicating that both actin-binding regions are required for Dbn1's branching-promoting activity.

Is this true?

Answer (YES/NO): NO